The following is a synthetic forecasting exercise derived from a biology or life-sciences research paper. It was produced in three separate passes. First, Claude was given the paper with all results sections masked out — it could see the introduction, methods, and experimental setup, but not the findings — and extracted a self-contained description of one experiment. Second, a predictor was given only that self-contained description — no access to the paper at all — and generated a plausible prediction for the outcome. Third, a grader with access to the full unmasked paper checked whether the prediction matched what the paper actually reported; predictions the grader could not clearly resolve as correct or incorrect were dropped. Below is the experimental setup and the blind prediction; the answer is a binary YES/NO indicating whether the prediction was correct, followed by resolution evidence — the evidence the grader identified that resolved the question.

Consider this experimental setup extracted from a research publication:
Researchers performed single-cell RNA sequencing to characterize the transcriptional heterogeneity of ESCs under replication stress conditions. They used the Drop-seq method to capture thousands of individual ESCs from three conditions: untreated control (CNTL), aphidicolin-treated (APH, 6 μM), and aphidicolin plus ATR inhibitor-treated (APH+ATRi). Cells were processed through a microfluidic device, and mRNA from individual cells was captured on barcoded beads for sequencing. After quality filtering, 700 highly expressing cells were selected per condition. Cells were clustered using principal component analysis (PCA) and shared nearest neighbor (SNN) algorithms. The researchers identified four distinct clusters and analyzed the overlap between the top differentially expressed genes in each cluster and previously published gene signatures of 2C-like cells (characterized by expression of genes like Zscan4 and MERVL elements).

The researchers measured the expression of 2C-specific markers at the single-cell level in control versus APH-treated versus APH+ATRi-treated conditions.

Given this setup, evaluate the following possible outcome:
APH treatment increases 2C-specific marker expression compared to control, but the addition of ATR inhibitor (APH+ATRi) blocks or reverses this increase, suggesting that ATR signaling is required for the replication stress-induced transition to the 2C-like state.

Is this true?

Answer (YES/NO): YES